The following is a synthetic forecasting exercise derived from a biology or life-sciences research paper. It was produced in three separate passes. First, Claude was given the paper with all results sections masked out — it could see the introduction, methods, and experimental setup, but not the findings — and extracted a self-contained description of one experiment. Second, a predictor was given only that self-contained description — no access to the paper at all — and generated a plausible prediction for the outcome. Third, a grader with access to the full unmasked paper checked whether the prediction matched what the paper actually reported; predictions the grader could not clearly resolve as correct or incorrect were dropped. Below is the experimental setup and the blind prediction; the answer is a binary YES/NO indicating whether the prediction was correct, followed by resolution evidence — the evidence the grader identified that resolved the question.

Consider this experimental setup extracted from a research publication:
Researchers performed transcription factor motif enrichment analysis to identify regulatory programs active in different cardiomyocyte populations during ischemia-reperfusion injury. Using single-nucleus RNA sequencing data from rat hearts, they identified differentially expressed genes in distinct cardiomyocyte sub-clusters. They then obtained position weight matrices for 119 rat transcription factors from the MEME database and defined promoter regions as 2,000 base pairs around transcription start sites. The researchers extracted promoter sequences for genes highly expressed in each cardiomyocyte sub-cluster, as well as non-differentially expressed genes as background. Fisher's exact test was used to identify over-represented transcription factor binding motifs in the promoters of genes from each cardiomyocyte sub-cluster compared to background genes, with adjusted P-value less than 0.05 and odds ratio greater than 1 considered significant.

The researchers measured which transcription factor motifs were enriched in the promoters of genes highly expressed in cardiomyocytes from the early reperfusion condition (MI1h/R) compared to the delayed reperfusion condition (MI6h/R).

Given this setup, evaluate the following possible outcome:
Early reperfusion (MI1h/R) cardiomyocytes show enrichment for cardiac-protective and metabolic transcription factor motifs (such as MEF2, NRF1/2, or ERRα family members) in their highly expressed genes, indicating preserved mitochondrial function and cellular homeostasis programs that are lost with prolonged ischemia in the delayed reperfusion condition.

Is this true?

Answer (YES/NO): NO